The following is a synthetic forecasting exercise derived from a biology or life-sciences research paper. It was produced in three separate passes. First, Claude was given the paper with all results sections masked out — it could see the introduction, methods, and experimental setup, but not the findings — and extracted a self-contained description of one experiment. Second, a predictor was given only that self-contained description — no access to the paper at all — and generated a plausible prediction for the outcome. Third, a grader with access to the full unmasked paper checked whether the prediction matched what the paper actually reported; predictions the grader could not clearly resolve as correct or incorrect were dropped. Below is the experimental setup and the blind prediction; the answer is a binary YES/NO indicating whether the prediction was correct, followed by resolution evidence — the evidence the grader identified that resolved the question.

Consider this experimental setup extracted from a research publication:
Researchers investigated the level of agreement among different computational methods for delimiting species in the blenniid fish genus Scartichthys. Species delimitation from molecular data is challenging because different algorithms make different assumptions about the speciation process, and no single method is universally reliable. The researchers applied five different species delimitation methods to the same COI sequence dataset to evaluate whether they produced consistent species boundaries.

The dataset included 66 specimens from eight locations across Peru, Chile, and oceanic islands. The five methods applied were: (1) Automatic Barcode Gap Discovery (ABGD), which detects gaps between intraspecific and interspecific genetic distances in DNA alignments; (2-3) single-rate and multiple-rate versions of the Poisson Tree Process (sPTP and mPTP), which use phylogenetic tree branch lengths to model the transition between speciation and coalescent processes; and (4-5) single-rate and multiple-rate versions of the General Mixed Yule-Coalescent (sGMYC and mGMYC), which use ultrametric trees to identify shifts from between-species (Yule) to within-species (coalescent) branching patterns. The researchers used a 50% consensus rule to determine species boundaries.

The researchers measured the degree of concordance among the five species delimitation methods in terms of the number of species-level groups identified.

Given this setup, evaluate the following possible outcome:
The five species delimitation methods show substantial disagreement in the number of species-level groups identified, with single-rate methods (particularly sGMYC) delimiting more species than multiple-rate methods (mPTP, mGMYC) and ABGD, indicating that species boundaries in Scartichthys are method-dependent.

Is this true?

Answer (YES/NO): NO